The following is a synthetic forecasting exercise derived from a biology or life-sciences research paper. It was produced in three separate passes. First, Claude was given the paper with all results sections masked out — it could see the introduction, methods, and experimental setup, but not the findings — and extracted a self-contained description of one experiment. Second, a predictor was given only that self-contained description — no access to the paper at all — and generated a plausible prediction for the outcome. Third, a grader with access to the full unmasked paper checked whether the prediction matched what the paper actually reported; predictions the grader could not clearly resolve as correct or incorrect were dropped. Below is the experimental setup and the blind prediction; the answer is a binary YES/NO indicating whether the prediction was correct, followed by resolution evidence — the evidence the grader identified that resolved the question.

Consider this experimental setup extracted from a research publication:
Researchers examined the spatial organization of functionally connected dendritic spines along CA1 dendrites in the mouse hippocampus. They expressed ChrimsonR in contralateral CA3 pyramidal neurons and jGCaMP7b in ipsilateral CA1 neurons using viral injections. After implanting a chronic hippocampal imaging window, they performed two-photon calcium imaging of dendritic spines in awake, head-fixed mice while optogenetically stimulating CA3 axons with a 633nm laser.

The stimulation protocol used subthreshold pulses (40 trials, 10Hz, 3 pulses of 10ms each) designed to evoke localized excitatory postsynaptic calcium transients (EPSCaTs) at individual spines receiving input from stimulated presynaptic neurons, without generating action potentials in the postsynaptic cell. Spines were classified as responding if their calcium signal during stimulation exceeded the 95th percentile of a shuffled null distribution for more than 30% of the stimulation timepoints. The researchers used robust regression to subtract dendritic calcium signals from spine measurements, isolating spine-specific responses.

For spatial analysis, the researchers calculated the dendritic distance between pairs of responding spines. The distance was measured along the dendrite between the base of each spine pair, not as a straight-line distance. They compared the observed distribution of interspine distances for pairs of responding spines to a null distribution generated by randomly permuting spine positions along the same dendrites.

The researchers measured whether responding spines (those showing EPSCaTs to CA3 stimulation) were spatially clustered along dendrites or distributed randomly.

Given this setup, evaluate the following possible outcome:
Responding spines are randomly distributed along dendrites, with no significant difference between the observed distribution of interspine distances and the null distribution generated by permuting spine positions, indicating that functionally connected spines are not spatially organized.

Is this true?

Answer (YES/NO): NO